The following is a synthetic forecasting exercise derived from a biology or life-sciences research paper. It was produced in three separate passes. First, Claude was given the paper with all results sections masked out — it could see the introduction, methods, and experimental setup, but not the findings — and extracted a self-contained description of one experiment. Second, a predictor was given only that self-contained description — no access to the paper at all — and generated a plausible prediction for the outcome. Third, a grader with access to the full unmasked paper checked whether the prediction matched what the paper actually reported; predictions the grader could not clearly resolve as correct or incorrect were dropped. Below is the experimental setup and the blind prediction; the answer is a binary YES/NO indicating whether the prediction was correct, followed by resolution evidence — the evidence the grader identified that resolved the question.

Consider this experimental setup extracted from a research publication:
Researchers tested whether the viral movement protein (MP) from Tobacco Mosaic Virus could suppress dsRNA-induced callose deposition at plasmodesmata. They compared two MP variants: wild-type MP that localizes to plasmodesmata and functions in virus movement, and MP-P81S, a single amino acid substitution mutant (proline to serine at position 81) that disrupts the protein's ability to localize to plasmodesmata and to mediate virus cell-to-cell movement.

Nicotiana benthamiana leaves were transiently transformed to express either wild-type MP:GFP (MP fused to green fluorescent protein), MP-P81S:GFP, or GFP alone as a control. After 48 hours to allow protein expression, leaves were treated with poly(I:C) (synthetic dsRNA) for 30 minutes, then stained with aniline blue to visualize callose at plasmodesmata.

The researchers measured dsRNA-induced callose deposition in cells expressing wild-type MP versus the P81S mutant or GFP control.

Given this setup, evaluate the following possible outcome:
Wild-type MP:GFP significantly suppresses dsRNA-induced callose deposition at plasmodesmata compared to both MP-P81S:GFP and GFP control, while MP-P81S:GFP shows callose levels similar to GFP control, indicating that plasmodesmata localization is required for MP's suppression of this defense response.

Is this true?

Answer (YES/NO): YES